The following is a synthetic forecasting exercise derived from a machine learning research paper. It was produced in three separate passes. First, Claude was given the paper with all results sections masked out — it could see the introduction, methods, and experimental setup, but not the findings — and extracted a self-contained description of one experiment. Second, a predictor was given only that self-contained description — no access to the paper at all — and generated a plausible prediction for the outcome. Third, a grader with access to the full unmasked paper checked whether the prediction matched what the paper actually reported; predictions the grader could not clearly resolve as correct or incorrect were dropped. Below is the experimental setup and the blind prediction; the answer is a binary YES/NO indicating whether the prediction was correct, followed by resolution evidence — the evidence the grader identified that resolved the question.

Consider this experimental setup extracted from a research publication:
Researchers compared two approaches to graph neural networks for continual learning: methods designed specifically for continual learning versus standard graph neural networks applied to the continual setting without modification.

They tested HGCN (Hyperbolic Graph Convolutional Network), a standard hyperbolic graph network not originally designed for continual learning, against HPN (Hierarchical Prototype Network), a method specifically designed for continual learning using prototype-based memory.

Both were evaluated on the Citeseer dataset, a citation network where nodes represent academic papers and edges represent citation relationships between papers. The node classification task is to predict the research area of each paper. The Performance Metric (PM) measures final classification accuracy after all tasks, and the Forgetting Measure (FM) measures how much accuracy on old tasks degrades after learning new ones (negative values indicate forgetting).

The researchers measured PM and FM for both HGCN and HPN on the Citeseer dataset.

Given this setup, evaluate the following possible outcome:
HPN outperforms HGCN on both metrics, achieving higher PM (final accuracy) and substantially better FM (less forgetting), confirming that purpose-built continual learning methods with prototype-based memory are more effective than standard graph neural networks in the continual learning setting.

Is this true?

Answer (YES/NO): NO